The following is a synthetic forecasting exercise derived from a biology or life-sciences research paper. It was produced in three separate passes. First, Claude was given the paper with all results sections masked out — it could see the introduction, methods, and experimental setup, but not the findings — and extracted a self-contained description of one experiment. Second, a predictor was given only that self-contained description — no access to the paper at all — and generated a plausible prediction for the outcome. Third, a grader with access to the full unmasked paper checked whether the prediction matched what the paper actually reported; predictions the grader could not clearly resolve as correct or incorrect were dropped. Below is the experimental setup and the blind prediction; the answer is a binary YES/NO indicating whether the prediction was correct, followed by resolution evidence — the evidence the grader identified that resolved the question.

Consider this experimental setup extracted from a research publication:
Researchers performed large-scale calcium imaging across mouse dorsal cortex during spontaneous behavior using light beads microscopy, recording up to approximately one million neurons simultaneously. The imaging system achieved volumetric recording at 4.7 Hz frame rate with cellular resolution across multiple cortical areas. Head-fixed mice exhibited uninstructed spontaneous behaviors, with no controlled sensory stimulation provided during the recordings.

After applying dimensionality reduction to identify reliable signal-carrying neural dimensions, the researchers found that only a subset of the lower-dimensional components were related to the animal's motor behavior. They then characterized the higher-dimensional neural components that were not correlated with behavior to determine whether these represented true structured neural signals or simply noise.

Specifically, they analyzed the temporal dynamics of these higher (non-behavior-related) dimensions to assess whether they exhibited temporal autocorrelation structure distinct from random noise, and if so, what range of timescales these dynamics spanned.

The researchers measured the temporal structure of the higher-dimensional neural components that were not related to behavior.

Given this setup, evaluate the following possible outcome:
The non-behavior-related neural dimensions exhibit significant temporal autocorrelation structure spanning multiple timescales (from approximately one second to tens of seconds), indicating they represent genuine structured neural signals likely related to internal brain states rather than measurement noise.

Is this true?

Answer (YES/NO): NO